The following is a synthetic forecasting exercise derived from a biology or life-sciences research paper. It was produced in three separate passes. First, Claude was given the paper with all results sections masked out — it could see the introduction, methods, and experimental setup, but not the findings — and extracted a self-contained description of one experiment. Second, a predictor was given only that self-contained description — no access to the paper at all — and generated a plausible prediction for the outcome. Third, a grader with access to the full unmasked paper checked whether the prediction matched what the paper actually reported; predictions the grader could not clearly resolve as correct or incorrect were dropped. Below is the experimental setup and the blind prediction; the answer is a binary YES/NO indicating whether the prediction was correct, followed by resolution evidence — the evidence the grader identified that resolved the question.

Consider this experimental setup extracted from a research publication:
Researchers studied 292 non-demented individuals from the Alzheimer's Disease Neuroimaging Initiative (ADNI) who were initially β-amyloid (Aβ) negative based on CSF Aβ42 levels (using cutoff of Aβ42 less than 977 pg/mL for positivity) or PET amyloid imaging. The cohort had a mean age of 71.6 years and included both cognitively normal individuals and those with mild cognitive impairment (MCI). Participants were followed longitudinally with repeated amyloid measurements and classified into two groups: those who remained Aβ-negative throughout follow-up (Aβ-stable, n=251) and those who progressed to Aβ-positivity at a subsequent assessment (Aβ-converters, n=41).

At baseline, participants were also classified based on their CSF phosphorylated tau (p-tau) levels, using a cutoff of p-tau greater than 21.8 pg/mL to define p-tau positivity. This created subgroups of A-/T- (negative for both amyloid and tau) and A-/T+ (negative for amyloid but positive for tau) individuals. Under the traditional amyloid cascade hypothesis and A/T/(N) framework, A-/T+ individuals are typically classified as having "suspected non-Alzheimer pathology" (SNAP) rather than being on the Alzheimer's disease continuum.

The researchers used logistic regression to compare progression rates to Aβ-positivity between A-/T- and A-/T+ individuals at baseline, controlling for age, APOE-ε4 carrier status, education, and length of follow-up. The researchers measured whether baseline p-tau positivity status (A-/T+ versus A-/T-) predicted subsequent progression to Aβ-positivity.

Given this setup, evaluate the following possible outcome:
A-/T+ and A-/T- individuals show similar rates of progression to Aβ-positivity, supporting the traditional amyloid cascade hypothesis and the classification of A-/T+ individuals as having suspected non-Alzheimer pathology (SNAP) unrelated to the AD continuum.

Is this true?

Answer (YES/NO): NO